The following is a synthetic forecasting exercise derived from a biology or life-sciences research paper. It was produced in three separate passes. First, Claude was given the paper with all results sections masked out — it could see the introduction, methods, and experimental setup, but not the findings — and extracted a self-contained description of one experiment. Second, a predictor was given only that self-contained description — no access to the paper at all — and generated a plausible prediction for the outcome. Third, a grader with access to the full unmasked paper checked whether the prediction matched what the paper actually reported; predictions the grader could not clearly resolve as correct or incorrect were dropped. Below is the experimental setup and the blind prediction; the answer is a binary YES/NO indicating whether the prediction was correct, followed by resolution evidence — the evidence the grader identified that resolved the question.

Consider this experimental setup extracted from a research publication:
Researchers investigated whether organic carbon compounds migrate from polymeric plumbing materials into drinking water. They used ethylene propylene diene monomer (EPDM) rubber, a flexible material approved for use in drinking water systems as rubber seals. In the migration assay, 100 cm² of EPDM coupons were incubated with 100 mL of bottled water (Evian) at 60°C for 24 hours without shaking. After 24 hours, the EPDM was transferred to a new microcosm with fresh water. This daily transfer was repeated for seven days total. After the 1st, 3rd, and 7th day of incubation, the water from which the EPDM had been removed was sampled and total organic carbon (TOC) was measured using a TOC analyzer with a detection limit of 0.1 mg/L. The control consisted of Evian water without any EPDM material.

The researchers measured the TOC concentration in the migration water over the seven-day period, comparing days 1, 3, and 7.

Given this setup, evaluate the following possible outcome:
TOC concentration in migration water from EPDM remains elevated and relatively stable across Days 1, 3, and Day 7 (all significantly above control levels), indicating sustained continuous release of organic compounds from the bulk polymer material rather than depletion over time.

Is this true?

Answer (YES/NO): NO